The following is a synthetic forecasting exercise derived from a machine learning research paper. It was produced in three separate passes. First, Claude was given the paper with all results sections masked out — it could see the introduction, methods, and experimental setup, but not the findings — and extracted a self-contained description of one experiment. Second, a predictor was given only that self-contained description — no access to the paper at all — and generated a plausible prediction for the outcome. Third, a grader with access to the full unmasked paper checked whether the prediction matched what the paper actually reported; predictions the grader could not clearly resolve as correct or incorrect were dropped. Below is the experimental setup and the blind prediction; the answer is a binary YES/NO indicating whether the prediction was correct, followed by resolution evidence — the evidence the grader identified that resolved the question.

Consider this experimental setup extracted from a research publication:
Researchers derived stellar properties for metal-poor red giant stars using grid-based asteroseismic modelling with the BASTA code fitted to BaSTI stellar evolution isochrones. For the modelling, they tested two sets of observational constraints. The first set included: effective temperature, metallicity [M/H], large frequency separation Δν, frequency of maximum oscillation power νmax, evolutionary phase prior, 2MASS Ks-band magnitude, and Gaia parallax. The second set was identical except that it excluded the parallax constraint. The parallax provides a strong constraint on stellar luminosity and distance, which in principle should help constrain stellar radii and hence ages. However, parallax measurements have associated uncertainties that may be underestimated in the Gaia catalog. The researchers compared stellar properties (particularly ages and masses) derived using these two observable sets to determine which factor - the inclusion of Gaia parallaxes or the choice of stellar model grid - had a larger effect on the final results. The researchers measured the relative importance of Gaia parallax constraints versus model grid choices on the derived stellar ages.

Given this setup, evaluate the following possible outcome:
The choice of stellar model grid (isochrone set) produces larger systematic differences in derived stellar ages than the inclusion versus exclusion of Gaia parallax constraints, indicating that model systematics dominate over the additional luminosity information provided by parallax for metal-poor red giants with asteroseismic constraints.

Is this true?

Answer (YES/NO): NO